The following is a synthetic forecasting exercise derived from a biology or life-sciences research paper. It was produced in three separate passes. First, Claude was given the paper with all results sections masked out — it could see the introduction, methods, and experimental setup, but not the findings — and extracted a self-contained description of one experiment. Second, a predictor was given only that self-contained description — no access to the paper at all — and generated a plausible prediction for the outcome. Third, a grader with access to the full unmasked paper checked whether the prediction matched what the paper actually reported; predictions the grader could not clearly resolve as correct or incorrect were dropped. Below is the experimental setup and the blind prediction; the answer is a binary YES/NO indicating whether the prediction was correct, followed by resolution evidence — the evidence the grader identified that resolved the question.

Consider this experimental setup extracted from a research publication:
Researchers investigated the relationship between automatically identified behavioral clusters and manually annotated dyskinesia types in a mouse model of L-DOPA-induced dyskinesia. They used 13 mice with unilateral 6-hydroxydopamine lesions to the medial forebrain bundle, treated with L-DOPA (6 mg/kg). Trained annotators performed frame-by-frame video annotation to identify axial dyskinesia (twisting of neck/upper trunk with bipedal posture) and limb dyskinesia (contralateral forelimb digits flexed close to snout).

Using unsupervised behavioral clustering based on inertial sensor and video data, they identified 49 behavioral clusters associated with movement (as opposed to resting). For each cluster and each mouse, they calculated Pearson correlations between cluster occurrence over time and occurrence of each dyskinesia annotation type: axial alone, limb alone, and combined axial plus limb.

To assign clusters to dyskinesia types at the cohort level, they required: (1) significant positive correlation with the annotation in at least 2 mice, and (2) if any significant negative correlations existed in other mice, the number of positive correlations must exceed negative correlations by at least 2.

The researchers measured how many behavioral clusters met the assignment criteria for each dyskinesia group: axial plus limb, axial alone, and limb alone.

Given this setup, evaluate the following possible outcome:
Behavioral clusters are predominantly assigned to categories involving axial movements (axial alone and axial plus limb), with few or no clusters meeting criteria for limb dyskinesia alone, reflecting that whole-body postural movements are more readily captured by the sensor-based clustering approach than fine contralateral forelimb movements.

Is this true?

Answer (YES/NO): YES